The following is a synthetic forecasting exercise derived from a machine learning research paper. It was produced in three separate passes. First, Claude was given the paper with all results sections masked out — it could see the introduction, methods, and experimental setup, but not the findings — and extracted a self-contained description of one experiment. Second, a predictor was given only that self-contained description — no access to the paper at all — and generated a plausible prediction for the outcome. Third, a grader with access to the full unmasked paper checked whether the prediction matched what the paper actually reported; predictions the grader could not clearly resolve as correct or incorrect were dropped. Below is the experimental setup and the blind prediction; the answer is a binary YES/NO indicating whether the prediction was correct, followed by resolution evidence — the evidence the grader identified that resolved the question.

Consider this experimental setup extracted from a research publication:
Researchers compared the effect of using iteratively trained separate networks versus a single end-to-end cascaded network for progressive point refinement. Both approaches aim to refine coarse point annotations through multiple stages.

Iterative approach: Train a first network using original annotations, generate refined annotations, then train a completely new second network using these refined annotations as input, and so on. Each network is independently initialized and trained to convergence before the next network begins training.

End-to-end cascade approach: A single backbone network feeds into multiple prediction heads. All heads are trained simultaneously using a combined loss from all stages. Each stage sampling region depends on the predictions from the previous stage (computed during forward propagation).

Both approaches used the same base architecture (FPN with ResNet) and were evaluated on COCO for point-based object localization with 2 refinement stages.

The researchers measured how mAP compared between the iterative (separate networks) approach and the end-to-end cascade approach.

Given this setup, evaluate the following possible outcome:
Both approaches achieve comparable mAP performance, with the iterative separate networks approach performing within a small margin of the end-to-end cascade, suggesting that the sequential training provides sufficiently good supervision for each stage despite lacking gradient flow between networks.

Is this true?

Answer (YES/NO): NO